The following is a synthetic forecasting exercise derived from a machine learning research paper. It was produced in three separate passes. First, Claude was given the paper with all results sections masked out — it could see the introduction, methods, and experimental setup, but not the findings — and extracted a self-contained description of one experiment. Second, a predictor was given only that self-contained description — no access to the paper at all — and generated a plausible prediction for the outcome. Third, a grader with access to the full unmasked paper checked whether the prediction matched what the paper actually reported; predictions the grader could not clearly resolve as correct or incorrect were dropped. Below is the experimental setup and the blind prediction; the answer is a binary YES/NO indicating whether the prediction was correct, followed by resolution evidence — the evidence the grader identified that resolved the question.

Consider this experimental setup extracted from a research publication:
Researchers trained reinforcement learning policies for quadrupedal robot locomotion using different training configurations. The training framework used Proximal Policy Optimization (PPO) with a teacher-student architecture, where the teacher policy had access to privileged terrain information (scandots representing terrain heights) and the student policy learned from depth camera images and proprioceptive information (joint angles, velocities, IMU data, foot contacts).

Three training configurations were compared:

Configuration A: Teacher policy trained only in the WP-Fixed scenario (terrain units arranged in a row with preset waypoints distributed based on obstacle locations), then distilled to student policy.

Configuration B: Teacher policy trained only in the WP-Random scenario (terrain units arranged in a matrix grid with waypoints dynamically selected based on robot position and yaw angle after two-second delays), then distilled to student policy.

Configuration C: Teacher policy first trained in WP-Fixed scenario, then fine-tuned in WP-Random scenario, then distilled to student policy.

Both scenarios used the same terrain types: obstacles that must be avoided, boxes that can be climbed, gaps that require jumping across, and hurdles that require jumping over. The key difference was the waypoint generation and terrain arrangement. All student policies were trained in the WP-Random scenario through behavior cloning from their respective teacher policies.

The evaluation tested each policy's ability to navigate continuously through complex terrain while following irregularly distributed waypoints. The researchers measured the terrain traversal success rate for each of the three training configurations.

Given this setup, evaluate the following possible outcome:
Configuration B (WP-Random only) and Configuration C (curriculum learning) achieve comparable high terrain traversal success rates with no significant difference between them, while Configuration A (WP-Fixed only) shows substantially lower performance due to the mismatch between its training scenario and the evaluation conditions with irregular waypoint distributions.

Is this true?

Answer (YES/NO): NO